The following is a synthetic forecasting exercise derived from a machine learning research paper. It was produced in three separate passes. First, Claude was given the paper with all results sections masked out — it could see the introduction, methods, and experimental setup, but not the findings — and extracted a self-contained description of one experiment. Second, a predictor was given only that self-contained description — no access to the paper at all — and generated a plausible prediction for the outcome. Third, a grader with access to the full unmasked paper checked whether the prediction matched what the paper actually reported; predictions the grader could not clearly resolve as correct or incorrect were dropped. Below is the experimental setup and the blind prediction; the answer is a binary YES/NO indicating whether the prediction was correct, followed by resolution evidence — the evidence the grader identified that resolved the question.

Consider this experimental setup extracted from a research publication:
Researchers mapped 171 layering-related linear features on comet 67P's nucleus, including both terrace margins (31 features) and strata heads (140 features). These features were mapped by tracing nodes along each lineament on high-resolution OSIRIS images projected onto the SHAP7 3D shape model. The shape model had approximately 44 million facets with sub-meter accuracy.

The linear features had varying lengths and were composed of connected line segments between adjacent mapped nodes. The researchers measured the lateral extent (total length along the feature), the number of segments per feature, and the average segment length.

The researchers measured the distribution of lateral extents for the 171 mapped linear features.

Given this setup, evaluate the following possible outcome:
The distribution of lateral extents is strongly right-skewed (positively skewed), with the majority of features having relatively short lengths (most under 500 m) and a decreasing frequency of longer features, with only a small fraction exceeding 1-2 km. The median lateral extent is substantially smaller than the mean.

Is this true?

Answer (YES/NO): NO